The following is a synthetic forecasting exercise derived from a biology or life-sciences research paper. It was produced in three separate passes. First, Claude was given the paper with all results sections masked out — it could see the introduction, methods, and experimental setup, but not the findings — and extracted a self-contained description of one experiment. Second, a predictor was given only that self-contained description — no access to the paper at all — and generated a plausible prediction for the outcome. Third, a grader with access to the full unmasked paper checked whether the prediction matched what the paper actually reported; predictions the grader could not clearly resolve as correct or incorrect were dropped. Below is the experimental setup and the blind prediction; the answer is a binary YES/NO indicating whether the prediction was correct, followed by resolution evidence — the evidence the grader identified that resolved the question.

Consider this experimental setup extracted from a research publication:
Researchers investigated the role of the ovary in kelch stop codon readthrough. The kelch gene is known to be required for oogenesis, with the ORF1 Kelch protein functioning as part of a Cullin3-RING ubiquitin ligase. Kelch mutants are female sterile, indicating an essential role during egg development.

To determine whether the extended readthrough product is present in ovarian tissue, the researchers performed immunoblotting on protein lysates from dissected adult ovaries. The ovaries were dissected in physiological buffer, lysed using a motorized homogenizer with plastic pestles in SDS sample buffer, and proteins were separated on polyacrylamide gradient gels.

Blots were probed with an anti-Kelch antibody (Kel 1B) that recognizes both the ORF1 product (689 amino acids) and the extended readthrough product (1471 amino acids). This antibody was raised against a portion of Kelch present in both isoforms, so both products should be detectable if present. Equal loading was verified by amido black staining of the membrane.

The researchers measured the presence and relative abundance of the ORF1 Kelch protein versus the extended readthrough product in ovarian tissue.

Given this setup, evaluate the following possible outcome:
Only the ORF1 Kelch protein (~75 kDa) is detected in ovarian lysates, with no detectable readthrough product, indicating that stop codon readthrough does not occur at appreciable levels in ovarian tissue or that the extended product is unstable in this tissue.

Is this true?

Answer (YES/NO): NO